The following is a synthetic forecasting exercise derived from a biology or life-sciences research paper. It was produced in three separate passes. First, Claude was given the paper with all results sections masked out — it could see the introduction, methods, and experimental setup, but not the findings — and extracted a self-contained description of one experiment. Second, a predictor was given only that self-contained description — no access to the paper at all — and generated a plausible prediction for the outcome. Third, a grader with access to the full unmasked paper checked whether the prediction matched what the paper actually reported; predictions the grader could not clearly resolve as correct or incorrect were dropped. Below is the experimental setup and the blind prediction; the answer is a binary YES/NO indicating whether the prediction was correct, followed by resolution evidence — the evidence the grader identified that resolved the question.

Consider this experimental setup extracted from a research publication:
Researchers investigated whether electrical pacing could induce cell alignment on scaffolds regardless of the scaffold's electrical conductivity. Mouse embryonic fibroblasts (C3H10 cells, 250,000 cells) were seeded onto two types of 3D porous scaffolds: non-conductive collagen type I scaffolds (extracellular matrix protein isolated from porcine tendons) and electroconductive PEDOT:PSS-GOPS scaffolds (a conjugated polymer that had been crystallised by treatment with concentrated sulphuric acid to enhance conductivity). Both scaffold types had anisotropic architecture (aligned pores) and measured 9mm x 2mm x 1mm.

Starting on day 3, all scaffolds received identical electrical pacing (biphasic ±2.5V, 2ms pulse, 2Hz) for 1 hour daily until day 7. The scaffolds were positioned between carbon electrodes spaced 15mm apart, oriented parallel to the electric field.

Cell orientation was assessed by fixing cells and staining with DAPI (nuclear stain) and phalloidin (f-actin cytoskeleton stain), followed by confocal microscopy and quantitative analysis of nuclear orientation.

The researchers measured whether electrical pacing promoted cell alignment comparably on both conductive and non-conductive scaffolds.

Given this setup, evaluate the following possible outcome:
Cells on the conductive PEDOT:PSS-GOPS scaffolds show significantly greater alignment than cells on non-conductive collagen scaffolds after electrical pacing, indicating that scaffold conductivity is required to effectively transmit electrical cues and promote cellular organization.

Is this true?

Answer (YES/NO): NO